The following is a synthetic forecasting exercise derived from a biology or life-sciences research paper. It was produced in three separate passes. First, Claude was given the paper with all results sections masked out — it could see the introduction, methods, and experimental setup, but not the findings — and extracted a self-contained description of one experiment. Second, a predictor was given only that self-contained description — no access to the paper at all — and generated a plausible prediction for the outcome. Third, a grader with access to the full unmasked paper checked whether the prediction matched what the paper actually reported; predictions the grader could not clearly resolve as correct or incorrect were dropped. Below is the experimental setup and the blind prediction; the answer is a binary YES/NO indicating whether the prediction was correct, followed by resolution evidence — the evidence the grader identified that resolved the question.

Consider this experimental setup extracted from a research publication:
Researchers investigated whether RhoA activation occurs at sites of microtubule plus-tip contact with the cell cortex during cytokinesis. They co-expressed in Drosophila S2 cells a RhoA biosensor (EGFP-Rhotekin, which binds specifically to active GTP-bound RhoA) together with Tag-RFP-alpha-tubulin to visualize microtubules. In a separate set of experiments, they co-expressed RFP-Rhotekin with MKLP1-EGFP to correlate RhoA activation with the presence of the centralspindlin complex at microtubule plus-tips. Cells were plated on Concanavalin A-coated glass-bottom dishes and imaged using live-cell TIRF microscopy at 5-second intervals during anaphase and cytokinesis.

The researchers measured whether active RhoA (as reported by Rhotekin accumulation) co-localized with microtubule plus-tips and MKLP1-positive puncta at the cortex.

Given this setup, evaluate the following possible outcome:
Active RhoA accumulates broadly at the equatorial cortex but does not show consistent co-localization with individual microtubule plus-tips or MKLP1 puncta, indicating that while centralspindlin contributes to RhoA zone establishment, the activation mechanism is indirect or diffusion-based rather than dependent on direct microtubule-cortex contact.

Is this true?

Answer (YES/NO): NO